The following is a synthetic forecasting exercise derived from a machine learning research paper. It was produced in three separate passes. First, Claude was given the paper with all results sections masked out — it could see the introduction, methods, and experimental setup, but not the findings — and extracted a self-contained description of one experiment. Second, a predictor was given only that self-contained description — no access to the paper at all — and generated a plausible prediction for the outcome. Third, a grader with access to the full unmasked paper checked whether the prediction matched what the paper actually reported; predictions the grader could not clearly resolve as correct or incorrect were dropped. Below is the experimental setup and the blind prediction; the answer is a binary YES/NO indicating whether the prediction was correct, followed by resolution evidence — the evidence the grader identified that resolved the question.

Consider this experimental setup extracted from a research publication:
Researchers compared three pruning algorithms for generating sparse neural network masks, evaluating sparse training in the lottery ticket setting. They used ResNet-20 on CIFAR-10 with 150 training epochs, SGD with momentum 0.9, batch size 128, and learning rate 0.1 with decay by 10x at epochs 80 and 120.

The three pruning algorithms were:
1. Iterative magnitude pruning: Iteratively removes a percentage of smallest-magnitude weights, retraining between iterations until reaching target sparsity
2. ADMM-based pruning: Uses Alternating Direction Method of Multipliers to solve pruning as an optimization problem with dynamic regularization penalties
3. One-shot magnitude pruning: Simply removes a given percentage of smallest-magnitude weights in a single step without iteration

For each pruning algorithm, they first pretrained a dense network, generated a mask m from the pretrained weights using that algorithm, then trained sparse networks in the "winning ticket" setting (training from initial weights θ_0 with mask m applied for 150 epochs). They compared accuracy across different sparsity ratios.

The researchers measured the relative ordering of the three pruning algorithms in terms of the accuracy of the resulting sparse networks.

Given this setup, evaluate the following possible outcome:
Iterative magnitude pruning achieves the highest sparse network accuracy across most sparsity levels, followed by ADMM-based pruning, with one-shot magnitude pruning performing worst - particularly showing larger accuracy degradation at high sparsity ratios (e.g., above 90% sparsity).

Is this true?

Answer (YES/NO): NO